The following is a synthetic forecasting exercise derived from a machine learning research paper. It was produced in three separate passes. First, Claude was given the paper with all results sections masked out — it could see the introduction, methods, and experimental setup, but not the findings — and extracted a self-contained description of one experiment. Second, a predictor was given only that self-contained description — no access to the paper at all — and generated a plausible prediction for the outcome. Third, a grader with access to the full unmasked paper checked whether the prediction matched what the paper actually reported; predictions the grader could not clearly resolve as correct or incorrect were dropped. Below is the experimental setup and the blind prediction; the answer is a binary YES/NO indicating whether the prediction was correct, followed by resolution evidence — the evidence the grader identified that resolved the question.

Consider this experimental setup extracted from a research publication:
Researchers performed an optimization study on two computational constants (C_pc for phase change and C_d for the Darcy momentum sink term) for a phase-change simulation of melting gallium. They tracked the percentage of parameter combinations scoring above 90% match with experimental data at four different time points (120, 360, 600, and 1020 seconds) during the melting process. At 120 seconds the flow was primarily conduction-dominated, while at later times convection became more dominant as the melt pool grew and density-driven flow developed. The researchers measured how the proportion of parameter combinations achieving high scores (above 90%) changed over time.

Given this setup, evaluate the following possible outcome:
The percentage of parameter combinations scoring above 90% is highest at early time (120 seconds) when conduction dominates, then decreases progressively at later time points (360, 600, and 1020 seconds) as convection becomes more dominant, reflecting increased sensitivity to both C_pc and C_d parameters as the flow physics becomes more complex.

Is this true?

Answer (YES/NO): YES